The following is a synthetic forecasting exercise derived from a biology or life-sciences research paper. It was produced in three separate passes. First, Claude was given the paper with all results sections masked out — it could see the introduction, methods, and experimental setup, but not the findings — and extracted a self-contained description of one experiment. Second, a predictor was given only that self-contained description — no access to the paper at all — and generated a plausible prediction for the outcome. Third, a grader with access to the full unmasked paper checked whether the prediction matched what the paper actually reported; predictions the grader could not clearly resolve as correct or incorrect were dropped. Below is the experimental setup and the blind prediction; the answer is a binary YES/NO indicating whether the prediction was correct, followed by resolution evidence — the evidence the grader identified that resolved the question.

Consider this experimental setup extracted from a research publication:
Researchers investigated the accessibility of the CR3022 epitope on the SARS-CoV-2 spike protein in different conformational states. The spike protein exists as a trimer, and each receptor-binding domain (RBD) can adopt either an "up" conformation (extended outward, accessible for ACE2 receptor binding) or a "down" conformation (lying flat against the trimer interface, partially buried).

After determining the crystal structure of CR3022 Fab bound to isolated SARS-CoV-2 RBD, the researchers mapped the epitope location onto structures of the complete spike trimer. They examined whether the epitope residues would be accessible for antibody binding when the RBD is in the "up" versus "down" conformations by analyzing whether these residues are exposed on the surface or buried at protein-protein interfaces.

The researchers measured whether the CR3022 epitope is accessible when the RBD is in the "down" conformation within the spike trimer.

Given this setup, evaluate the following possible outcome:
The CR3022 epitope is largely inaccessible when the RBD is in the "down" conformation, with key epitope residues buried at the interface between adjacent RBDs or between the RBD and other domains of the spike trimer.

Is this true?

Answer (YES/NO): YES